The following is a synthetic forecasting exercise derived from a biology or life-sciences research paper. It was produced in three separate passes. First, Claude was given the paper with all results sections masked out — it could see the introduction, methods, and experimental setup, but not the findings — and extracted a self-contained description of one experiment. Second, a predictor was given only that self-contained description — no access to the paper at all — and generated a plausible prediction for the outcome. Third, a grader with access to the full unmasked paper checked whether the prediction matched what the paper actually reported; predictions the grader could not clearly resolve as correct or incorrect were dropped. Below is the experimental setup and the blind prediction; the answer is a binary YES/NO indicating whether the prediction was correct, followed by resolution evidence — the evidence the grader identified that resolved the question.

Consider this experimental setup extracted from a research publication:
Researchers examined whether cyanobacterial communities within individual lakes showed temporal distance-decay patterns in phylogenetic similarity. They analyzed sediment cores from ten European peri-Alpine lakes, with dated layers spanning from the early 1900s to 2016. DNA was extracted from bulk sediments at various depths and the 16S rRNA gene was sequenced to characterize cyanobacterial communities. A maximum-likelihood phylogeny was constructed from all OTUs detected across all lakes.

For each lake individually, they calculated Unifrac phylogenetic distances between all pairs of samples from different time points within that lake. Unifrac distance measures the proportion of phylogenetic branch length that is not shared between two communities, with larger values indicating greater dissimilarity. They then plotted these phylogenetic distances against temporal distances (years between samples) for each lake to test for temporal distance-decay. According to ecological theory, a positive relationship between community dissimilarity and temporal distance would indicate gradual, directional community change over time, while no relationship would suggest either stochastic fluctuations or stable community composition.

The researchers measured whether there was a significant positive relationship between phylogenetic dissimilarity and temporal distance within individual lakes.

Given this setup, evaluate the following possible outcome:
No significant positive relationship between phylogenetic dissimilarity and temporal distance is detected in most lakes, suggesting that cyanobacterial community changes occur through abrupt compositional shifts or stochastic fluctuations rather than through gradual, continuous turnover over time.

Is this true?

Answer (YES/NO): NO